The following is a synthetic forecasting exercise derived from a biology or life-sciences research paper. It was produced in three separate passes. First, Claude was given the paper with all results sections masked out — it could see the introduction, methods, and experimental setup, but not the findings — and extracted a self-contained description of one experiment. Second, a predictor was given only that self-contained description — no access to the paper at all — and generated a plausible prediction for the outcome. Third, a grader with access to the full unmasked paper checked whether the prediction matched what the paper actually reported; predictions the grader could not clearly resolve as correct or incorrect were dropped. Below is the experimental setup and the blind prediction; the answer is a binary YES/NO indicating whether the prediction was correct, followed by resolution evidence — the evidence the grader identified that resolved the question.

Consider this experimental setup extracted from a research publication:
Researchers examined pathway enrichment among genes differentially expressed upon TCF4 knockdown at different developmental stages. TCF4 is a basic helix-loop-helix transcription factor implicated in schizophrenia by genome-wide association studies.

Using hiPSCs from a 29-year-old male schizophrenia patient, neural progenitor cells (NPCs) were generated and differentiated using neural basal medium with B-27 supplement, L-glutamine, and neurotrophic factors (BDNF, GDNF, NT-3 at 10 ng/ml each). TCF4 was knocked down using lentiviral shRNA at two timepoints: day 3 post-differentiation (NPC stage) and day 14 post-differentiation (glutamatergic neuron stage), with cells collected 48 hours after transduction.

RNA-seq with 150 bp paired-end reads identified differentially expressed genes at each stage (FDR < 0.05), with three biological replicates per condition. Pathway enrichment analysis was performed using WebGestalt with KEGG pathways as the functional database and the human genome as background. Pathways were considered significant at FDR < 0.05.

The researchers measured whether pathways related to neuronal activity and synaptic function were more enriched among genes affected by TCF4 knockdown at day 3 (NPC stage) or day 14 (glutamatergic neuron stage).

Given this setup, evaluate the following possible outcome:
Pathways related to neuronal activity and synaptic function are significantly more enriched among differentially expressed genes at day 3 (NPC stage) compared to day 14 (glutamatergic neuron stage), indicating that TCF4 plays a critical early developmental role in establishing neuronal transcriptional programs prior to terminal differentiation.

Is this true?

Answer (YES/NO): YES